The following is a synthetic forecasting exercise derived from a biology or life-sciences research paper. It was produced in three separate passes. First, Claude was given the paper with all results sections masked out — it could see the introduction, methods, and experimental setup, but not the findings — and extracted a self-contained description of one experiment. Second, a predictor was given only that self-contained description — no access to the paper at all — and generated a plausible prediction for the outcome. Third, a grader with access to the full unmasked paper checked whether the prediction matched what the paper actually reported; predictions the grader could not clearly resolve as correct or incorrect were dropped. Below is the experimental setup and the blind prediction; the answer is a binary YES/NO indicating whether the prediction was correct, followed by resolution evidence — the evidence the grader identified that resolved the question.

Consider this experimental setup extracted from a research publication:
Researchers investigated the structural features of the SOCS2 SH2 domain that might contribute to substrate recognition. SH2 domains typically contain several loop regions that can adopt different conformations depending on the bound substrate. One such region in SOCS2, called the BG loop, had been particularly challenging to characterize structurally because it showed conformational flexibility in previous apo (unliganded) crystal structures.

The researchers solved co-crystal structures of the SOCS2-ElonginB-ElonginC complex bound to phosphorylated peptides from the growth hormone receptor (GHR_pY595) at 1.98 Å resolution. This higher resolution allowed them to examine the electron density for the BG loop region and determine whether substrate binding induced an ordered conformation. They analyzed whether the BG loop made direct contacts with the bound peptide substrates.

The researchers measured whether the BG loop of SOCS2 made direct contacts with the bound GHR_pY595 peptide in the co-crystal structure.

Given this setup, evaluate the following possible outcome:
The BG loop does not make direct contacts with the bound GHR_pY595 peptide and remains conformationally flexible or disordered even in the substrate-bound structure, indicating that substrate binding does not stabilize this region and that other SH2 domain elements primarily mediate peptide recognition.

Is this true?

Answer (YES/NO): YES